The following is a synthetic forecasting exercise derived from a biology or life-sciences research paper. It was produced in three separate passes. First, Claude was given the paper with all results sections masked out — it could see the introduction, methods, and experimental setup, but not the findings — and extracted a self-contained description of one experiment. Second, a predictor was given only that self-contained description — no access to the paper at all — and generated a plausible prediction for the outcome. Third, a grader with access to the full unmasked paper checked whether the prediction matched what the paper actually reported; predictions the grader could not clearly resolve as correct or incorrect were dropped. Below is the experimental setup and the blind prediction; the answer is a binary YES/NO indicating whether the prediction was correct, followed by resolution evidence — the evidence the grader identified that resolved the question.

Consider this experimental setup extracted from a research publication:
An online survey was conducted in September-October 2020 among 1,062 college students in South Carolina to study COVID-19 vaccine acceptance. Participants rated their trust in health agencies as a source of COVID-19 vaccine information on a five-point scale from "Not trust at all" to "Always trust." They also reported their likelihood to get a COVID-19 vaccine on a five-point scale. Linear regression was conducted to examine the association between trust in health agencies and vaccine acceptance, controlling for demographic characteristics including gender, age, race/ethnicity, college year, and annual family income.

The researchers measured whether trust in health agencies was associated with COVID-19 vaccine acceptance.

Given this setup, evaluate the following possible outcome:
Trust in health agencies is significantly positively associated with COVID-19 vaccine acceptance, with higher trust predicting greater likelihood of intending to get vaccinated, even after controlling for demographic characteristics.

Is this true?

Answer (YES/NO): YES